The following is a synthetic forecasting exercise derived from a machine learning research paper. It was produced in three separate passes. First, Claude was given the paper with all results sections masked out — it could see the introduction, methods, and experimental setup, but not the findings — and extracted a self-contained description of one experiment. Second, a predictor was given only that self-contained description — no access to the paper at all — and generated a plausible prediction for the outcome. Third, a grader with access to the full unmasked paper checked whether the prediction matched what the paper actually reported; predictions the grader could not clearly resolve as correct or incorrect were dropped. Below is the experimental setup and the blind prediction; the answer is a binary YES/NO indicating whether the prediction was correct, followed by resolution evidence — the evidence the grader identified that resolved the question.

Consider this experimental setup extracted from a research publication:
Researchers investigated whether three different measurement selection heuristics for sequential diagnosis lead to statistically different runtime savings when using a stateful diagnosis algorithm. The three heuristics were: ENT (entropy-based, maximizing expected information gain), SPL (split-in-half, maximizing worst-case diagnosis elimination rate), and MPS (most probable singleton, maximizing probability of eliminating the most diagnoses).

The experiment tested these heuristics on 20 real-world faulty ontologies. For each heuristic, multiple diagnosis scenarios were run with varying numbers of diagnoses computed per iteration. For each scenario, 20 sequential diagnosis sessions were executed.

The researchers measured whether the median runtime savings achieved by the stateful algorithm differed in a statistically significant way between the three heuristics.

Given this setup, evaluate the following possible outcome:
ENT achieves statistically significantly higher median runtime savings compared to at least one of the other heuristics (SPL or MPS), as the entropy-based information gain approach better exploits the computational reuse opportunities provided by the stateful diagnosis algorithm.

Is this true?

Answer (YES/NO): NO